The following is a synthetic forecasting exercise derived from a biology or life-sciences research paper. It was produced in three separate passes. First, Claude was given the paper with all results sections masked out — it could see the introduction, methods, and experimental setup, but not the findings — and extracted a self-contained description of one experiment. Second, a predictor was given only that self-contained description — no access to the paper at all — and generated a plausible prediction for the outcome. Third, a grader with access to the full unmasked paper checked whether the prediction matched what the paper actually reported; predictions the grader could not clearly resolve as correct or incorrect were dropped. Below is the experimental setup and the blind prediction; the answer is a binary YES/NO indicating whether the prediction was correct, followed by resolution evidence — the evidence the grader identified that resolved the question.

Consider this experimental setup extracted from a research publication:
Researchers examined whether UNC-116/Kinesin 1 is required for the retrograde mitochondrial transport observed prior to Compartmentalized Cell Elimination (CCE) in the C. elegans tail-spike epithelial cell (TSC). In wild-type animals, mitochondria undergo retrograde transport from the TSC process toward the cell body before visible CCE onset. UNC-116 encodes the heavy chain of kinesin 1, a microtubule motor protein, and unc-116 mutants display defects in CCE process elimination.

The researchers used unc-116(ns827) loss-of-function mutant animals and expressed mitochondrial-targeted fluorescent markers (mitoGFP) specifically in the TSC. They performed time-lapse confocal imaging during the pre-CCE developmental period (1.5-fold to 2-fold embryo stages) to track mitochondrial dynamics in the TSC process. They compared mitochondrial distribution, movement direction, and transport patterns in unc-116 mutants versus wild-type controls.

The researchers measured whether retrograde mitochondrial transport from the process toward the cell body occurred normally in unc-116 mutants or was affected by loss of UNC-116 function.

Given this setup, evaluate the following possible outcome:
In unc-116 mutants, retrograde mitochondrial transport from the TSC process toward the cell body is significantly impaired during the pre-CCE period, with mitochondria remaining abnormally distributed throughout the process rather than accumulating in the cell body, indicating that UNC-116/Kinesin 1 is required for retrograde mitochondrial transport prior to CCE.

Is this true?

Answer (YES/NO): YES